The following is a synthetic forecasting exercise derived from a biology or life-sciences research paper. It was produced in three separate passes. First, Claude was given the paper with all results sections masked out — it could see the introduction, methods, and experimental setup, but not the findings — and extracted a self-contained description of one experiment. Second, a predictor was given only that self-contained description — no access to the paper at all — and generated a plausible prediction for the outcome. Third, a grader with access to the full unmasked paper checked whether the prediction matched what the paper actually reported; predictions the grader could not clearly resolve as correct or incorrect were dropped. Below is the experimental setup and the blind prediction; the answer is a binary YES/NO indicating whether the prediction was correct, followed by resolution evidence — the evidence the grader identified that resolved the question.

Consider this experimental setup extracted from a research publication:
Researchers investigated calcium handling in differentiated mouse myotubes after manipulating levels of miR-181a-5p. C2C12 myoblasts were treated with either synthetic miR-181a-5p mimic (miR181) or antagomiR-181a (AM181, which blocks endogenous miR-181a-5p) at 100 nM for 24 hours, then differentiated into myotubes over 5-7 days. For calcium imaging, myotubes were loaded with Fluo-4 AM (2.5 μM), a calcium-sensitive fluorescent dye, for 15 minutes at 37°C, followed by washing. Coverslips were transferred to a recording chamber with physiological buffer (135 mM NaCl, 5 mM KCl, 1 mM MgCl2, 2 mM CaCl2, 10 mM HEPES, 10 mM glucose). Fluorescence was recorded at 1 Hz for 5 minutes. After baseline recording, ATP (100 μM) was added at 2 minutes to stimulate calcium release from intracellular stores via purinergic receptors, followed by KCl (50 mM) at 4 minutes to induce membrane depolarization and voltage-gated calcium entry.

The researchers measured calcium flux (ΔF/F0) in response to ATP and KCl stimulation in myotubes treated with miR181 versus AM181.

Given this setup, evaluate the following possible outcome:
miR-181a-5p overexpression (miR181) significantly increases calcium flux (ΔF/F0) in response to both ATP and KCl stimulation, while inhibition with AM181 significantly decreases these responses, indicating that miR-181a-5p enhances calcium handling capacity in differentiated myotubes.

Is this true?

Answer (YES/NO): NO